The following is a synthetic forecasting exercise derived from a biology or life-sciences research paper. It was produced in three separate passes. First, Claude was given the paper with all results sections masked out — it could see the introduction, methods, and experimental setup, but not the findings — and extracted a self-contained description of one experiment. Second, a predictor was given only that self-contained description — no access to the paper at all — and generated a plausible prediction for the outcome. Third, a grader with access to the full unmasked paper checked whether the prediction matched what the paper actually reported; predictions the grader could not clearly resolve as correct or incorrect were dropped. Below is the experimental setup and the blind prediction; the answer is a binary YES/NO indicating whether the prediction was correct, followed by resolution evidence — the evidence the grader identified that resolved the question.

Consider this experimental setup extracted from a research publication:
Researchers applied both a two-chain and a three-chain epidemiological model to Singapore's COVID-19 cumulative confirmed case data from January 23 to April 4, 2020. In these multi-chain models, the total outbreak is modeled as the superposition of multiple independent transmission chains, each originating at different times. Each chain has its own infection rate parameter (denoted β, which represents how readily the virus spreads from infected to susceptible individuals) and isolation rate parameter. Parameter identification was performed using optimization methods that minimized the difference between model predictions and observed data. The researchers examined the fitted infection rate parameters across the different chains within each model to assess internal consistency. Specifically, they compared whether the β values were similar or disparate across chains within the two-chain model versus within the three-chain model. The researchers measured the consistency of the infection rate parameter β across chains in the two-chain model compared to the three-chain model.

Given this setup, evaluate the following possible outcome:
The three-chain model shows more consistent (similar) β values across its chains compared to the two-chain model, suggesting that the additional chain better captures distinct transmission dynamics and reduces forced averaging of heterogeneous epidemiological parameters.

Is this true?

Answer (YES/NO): YES